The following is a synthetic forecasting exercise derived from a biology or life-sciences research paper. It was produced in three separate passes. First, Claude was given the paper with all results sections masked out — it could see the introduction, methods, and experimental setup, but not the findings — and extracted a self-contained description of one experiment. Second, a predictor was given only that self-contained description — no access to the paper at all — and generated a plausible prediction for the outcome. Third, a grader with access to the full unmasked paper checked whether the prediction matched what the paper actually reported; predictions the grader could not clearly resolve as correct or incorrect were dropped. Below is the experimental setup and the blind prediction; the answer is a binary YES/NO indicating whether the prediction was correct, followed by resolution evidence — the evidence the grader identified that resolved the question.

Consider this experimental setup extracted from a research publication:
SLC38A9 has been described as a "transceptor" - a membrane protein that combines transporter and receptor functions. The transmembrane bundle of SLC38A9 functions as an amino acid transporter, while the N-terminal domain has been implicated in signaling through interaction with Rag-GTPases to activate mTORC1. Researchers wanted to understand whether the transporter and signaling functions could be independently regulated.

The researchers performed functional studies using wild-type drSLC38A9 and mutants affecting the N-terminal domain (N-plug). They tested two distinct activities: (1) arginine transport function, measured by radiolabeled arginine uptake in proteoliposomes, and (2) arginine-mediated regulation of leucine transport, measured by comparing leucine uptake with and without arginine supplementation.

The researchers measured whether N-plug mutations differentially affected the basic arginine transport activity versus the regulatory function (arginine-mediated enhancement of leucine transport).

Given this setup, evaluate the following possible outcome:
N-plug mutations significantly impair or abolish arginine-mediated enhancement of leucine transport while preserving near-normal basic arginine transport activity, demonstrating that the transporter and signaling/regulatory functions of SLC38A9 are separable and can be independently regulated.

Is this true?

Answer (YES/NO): YES